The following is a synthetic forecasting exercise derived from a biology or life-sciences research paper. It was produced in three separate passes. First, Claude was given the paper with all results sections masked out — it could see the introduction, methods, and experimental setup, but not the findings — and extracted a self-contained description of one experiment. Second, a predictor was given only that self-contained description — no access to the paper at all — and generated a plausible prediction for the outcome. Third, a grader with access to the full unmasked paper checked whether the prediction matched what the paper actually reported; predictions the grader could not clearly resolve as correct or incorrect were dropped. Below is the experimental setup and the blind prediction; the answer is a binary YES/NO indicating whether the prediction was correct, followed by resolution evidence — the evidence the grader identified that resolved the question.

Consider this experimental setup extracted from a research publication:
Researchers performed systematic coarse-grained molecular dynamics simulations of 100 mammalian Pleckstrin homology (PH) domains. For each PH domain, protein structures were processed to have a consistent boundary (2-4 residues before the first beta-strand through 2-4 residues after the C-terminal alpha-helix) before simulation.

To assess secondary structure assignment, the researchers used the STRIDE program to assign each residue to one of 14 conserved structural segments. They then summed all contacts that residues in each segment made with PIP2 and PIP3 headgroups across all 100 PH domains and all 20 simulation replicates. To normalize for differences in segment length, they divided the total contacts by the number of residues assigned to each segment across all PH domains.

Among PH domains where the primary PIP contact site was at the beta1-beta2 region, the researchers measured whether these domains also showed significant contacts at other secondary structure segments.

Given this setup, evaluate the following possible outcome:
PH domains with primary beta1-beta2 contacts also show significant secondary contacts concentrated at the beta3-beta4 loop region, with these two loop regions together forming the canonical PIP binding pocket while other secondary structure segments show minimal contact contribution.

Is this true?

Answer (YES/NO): NO